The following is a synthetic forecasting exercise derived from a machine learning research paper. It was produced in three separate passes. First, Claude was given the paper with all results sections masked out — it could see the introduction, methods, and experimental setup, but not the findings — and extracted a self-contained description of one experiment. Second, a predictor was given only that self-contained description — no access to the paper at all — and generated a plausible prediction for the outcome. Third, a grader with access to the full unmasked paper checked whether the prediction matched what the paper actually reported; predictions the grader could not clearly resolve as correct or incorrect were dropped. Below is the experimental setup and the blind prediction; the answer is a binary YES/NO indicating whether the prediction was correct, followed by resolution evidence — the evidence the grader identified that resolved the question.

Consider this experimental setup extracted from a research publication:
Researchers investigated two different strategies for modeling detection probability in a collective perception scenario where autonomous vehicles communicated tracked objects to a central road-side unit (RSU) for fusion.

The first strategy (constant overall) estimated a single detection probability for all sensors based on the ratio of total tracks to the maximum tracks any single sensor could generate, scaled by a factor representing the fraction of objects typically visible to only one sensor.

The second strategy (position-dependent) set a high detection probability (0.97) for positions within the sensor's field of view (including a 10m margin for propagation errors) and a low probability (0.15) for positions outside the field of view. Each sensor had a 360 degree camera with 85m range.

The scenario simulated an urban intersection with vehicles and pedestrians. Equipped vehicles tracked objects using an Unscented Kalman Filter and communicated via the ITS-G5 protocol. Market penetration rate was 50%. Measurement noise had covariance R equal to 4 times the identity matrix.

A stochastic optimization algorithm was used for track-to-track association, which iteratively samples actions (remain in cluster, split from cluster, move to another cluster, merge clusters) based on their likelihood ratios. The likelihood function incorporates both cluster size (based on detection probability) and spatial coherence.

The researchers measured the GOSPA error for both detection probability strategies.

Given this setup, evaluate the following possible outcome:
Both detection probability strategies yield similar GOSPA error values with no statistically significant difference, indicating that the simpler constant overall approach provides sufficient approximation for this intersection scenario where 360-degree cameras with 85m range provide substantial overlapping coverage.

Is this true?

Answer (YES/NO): NO